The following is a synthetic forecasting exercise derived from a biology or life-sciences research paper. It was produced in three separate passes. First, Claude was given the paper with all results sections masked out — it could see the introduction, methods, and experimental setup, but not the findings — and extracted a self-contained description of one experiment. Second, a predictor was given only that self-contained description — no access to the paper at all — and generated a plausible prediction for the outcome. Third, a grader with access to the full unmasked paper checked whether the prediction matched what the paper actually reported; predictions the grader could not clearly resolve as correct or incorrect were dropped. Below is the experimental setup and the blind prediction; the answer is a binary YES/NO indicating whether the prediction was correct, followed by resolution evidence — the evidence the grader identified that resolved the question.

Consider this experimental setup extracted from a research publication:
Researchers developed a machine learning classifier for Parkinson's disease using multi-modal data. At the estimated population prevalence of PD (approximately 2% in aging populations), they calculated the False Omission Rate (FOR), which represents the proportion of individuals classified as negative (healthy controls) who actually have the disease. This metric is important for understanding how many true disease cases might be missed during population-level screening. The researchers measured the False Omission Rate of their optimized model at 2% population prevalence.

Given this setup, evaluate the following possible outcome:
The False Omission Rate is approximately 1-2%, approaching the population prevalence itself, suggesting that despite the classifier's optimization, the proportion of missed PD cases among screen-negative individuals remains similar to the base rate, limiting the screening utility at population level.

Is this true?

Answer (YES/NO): NO